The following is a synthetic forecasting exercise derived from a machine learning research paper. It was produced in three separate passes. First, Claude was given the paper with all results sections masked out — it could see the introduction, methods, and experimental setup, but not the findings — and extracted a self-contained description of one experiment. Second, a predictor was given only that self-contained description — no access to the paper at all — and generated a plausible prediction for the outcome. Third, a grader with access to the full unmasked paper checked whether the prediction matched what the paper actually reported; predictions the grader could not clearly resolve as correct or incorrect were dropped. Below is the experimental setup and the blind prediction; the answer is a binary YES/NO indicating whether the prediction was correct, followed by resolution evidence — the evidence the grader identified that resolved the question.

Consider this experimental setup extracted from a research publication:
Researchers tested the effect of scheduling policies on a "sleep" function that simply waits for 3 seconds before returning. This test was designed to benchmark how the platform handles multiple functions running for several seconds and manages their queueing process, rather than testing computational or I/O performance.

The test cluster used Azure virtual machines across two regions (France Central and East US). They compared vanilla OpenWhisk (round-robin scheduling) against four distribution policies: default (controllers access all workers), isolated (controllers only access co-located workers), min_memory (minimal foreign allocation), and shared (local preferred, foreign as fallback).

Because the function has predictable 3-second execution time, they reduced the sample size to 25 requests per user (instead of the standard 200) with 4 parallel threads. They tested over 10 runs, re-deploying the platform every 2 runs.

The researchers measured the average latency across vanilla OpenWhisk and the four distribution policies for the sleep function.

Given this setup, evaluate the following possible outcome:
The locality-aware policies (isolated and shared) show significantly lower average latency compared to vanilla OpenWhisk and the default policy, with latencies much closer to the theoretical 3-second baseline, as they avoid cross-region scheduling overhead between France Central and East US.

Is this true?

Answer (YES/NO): NO